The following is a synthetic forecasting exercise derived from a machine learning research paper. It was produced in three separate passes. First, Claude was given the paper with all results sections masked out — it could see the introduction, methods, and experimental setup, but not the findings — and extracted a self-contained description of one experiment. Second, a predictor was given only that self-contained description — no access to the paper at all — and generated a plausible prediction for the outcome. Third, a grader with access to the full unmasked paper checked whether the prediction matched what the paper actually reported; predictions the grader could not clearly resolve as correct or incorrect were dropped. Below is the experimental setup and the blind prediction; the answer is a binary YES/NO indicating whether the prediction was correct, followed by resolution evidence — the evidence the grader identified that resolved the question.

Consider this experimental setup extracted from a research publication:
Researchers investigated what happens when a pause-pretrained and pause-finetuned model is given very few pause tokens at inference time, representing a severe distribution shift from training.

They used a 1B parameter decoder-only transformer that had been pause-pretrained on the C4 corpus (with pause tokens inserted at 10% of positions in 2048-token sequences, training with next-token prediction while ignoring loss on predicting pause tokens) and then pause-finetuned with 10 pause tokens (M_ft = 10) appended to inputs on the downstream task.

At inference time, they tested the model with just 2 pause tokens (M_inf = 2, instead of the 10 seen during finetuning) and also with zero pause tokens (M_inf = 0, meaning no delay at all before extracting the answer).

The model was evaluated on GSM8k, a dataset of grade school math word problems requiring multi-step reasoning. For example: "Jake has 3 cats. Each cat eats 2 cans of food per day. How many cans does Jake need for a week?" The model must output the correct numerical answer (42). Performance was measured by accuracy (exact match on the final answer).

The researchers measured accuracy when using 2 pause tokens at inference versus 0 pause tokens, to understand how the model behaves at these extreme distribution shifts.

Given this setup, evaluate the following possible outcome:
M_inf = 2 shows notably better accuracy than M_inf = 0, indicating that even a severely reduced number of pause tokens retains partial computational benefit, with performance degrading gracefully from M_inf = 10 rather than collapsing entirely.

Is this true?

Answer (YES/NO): YES